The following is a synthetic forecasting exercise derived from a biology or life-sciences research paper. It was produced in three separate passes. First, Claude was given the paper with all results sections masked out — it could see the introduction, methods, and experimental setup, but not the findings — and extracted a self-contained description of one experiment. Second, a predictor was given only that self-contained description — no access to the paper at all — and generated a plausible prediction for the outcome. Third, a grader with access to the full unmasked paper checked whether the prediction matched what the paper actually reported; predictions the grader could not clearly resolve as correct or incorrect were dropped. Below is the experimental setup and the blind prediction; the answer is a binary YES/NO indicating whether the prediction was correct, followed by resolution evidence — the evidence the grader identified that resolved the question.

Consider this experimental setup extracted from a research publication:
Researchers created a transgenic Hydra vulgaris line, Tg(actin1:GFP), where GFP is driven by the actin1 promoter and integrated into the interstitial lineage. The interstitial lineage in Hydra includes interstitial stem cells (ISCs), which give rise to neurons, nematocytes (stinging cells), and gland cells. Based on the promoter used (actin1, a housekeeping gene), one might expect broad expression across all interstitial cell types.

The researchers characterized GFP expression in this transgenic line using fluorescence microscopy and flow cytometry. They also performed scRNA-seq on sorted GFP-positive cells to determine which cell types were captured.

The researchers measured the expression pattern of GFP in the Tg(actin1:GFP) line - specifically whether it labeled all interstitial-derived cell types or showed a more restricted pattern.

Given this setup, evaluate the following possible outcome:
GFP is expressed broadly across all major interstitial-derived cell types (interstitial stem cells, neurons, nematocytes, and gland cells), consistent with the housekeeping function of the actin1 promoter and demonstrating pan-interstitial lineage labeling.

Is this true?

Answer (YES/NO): NO